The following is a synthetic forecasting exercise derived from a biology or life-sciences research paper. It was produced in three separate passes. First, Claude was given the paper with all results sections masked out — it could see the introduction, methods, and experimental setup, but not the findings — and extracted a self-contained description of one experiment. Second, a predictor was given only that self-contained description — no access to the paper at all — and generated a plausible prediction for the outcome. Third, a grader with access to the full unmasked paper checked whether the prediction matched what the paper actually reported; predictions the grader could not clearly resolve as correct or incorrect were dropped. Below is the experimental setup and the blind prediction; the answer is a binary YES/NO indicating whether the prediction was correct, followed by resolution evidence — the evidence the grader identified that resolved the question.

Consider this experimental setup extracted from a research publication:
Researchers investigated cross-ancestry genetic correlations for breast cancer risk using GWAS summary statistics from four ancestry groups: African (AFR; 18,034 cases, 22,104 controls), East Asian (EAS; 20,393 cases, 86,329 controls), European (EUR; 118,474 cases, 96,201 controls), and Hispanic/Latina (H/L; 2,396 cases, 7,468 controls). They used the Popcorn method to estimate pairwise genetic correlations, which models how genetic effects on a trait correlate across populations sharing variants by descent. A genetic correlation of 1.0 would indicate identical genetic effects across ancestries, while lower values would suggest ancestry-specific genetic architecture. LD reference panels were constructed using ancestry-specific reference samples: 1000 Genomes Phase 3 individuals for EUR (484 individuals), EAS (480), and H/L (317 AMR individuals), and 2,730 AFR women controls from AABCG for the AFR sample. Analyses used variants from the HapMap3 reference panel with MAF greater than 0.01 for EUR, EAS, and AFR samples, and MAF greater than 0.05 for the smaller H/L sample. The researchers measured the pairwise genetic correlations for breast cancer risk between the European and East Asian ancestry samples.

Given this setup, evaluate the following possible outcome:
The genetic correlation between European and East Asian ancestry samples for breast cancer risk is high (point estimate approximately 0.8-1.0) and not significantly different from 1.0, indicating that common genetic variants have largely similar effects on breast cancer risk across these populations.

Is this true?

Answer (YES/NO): NO